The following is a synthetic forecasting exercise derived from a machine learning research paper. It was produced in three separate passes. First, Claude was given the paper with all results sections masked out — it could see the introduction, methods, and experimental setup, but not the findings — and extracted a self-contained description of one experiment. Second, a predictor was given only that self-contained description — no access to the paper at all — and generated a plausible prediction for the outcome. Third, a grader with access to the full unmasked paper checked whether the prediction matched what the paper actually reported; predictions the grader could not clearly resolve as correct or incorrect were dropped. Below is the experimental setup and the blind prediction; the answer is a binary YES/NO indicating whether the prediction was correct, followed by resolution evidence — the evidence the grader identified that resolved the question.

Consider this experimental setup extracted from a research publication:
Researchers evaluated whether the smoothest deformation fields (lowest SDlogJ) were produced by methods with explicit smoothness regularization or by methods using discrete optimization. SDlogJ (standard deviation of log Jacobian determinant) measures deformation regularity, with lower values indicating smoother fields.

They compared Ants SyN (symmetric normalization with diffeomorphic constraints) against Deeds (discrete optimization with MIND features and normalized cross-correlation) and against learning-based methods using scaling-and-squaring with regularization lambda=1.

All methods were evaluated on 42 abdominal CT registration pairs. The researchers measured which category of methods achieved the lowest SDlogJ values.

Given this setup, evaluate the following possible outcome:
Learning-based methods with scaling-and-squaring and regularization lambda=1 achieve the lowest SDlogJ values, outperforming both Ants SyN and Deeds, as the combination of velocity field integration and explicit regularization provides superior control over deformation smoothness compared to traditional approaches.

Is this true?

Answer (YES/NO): NO